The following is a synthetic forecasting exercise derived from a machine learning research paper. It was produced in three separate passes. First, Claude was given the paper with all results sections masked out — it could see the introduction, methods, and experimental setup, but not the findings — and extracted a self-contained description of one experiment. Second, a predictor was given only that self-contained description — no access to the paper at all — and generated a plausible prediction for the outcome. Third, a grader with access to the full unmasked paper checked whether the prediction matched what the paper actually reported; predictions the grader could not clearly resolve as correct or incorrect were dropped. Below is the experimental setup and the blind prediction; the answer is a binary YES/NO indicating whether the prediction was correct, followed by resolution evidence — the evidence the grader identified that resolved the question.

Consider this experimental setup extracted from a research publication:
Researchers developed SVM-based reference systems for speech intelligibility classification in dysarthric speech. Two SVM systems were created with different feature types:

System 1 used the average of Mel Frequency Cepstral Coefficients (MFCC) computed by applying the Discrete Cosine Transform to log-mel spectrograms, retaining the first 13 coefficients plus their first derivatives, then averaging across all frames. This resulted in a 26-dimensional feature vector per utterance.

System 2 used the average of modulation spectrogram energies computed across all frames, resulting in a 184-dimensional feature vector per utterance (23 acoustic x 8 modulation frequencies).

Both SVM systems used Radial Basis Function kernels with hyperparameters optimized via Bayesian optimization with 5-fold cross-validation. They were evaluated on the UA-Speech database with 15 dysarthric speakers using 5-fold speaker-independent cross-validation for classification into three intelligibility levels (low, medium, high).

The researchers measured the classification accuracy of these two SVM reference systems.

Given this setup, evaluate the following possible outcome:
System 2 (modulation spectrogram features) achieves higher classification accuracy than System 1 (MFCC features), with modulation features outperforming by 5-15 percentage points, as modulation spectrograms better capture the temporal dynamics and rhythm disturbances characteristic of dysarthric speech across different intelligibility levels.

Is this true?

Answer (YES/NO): NO